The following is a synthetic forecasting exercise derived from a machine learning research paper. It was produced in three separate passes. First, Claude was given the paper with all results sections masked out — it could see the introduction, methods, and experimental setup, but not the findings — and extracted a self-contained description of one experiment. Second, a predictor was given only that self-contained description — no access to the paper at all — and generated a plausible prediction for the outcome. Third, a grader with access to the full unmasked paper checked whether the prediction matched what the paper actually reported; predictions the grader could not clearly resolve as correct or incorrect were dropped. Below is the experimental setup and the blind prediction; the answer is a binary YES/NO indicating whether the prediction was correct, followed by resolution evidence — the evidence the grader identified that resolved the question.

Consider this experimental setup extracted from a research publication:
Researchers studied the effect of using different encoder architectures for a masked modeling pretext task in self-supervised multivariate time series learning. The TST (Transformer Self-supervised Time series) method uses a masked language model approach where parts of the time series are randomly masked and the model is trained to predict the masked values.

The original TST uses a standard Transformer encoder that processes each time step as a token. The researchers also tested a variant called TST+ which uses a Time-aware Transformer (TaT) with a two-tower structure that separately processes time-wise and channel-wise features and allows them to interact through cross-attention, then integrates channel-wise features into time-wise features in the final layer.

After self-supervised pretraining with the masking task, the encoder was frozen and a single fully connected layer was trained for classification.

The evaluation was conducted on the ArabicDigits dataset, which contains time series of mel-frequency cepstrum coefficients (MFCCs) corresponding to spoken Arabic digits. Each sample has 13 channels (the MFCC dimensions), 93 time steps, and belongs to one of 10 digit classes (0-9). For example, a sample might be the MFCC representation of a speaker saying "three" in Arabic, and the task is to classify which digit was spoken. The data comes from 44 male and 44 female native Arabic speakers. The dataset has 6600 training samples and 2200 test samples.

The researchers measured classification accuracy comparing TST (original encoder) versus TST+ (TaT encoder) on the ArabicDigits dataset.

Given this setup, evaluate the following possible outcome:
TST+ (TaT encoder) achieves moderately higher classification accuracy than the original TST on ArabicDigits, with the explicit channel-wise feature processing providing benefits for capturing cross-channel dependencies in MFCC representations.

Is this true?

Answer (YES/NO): NO